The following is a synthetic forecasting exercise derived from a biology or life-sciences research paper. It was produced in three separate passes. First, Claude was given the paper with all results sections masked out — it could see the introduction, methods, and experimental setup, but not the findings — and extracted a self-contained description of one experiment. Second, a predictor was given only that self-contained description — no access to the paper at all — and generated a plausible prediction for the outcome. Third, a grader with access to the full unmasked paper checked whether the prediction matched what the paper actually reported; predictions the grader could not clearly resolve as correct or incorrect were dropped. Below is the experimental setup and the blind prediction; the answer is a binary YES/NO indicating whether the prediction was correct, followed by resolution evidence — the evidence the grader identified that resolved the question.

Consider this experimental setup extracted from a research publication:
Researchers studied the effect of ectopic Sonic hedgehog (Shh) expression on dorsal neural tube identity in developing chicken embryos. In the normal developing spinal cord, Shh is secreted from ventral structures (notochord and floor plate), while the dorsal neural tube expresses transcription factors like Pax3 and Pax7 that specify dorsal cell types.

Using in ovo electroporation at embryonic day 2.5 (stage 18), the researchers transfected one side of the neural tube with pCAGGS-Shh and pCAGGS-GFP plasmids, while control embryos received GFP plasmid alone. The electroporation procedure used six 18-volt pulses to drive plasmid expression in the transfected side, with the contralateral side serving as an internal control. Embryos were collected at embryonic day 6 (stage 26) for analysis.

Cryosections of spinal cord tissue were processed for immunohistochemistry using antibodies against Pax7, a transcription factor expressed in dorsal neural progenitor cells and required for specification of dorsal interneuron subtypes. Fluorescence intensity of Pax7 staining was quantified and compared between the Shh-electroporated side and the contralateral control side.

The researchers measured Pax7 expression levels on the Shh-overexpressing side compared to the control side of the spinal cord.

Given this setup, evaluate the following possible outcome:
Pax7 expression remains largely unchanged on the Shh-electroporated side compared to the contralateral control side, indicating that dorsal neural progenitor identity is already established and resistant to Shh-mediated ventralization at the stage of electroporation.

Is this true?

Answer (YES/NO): NO